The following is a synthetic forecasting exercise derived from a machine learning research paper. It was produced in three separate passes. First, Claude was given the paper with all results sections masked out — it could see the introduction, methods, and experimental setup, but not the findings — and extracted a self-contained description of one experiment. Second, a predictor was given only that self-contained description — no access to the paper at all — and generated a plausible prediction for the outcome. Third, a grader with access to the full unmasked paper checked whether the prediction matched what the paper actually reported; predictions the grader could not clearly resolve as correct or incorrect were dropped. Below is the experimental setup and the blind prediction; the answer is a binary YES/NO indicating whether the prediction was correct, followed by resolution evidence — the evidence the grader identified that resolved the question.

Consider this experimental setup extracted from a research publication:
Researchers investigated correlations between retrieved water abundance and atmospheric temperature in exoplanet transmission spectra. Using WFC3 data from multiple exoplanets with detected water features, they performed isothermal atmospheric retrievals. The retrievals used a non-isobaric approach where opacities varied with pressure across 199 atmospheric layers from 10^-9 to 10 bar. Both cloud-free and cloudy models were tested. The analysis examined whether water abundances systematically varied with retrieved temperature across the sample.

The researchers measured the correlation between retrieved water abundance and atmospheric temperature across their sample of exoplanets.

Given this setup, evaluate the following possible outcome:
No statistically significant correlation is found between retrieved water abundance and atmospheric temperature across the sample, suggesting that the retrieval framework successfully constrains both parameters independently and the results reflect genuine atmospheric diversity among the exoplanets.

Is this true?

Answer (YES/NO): NO